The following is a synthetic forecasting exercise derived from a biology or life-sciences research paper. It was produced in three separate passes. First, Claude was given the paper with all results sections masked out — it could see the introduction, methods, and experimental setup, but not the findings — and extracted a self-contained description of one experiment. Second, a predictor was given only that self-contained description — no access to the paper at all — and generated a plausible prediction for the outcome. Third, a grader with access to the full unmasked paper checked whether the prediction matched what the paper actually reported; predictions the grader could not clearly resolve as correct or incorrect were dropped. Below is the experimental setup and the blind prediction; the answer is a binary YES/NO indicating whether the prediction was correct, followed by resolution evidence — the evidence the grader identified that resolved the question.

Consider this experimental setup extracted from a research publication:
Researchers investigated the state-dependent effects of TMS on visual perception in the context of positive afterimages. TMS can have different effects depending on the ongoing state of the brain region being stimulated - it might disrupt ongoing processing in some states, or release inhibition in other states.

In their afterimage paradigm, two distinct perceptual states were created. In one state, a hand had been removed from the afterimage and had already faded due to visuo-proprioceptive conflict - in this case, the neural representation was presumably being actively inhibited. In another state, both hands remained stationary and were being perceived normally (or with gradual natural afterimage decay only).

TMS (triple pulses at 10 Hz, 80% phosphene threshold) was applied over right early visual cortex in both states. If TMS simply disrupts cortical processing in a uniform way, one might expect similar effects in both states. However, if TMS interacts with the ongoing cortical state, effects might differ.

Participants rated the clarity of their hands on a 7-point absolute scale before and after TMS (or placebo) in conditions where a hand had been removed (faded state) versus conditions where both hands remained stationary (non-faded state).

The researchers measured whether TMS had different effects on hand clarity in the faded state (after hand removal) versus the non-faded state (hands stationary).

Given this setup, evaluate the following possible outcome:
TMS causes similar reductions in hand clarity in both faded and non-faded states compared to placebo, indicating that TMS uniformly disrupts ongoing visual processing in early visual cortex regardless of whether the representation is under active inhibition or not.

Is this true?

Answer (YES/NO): NO